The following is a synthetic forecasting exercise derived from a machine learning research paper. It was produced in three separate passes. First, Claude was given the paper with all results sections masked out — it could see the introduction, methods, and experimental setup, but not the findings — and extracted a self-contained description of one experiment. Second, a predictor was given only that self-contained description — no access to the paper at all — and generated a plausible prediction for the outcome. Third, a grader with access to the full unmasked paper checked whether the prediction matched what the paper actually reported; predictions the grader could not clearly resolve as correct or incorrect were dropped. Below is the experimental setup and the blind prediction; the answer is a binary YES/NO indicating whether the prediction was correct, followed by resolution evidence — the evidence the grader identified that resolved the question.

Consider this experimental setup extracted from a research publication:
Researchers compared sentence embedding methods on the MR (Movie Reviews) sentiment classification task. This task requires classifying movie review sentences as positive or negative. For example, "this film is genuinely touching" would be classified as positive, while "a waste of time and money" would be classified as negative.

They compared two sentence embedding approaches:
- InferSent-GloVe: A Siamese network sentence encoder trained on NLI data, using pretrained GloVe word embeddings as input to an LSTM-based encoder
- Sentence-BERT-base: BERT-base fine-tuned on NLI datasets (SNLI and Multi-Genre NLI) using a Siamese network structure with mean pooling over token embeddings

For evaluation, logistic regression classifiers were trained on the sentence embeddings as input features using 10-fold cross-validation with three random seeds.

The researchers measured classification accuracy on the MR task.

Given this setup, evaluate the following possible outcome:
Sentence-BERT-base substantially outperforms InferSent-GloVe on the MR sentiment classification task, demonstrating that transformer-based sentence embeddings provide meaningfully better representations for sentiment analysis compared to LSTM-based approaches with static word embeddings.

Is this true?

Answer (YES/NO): NO